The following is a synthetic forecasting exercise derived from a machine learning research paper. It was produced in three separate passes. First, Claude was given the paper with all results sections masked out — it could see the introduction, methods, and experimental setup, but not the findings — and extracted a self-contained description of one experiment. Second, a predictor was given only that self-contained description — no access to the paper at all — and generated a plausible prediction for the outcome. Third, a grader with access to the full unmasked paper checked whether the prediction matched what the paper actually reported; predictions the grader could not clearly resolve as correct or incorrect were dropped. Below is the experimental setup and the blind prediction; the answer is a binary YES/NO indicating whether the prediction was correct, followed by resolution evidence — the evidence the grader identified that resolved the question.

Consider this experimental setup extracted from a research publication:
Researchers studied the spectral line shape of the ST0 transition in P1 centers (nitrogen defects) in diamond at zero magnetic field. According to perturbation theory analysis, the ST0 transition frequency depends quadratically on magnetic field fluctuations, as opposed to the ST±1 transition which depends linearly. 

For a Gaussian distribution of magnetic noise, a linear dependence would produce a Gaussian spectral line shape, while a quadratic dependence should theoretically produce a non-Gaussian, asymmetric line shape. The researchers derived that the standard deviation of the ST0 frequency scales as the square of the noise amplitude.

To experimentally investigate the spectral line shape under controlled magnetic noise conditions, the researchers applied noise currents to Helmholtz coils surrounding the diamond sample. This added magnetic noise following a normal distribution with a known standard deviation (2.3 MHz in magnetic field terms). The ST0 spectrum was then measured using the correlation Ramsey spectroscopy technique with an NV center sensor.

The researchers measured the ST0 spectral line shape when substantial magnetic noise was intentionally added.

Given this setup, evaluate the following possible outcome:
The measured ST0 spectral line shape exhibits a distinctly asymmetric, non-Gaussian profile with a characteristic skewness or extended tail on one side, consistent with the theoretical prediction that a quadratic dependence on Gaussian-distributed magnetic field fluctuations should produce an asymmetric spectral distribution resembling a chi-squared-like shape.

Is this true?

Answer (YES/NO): YES